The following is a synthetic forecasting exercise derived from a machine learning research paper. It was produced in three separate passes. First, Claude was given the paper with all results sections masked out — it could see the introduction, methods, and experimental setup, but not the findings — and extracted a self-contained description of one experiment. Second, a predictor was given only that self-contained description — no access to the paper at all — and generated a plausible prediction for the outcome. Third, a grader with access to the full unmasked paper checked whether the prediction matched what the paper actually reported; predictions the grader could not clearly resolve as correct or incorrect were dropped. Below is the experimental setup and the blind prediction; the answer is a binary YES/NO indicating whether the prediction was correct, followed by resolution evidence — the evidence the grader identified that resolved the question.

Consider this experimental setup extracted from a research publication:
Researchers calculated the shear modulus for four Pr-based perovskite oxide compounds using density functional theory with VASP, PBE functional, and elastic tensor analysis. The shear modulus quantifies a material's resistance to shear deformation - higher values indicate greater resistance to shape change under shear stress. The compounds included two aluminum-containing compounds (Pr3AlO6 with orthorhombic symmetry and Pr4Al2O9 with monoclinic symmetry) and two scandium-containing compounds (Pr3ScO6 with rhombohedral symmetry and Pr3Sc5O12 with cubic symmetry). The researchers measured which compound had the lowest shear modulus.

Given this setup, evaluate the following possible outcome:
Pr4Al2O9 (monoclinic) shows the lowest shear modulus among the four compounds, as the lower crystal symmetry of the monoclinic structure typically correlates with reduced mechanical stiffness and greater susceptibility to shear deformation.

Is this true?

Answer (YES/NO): NO